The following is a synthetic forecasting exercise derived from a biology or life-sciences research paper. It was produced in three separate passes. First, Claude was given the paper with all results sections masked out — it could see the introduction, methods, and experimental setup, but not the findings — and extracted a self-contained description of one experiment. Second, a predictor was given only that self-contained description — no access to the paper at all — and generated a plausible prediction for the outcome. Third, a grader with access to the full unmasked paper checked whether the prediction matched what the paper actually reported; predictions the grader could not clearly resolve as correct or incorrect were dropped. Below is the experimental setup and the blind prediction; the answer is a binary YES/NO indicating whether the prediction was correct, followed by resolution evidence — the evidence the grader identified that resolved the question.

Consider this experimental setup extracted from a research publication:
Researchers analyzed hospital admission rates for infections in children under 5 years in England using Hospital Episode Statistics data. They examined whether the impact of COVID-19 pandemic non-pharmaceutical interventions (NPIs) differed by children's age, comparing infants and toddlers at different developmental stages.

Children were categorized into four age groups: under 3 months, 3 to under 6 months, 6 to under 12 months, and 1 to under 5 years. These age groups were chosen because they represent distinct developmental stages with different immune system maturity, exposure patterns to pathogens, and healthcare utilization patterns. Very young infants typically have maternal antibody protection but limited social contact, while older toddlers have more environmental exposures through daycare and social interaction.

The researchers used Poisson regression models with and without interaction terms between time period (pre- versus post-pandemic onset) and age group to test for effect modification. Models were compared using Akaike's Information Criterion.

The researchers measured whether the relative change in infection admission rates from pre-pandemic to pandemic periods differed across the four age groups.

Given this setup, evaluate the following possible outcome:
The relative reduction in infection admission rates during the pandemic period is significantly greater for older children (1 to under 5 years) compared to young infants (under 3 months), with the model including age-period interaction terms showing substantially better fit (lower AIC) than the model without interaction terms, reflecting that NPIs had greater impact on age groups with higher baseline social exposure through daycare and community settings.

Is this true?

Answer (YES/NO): NO